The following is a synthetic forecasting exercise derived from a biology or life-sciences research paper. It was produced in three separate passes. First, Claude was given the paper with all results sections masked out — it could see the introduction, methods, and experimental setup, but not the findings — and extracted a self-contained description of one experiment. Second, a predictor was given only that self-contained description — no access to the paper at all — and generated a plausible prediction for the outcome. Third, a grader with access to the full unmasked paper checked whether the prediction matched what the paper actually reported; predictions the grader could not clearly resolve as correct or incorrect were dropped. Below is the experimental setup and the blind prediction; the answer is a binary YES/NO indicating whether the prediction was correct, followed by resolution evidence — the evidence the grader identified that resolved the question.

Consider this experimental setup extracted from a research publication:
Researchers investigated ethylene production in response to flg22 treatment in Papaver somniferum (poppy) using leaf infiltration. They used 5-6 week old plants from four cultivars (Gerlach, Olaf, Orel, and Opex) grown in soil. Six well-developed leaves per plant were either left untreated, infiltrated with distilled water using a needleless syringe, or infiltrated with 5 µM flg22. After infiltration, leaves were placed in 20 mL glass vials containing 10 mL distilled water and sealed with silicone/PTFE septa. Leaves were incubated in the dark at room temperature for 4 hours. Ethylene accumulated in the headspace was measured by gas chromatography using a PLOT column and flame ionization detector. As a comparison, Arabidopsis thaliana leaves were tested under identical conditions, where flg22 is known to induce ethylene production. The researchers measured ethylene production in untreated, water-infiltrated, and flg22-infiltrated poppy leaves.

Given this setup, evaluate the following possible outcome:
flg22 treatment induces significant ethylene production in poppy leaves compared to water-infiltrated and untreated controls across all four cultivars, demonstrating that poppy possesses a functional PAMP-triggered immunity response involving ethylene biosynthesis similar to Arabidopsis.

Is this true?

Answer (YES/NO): NO